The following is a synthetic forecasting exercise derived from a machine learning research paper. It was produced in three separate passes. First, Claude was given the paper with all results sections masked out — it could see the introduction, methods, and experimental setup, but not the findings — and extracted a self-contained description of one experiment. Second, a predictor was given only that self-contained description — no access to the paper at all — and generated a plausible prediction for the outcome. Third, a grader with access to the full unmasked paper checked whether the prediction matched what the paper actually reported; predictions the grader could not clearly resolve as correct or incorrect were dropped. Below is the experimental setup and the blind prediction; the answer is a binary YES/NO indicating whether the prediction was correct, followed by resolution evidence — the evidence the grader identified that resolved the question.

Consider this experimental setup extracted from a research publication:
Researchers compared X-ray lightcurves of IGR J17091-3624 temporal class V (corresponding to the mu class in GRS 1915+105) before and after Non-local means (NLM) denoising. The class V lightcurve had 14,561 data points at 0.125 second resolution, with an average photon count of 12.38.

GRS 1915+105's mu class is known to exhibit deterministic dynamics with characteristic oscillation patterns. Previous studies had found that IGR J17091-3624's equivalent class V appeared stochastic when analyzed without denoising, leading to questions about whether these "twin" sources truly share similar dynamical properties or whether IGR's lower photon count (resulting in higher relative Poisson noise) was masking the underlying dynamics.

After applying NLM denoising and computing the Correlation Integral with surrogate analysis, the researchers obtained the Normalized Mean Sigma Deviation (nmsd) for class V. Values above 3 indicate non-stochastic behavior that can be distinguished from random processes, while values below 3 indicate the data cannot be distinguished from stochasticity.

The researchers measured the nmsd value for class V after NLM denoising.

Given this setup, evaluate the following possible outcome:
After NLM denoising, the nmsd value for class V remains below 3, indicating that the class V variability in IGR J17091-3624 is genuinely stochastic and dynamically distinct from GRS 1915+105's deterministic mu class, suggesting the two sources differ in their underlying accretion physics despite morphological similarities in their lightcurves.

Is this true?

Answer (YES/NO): NO